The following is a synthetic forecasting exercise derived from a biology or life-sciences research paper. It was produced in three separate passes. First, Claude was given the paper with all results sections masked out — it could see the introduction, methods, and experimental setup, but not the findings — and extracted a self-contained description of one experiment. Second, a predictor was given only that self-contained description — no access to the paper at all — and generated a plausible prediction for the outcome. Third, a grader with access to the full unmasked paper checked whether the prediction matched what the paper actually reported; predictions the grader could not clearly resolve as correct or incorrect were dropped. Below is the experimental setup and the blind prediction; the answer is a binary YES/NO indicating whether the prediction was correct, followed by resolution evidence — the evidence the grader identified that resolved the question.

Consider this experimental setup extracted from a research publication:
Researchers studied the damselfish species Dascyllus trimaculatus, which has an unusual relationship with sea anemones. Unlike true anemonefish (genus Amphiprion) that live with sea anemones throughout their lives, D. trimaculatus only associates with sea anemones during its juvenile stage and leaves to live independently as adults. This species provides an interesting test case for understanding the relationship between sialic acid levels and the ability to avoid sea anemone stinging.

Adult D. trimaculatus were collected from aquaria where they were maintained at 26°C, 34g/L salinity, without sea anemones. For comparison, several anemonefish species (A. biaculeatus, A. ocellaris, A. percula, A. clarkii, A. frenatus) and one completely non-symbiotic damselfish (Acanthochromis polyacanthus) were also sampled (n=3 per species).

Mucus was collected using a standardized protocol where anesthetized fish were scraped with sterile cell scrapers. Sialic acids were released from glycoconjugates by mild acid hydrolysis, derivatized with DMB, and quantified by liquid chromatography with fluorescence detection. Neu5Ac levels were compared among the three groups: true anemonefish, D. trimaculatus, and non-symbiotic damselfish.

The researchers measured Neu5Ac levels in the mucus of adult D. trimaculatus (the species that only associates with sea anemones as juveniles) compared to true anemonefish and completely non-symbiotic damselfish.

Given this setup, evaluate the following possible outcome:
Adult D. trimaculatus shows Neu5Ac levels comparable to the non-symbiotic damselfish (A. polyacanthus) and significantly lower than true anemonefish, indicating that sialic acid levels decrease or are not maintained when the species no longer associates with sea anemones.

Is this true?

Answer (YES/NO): NO